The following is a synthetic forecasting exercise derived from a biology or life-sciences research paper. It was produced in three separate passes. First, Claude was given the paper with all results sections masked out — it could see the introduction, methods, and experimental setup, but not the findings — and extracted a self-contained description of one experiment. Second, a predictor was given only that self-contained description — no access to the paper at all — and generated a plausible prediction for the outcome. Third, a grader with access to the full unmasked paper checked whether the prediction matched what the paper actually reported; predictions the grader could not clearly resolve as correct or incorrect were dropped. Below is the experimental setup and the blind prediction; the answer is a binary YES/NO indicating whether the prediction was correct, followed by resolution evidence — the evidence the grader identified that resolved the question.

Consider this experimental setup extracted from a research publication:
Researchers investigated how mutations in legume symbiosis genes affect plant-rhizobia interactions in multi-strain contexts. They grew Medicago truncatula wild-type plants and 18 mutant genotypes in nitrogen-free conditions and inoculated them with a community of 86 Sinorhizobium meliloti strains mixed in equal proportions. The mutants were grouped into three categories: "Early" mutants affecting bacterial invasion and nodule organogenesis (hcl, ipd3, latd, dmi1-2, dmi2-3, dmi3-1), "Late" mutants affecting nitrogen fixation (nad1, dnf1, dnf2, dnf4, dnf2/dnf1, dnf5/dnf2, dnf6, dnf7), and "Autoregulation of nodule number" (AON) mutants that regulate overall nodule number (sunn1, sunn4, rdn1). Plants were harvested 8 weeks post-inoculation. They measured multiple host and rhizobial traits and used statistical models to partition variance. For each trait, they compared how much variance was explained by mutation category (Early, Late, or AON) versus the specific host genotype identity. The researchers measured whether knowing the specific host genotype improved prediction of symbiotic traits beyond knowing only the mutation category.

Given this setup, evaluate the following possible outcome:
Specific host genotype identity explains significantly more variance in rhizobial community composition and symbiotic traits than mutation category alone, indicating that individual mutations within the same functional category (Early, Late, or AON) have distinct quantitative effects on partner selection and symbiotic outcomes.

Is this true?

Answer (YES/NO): YES